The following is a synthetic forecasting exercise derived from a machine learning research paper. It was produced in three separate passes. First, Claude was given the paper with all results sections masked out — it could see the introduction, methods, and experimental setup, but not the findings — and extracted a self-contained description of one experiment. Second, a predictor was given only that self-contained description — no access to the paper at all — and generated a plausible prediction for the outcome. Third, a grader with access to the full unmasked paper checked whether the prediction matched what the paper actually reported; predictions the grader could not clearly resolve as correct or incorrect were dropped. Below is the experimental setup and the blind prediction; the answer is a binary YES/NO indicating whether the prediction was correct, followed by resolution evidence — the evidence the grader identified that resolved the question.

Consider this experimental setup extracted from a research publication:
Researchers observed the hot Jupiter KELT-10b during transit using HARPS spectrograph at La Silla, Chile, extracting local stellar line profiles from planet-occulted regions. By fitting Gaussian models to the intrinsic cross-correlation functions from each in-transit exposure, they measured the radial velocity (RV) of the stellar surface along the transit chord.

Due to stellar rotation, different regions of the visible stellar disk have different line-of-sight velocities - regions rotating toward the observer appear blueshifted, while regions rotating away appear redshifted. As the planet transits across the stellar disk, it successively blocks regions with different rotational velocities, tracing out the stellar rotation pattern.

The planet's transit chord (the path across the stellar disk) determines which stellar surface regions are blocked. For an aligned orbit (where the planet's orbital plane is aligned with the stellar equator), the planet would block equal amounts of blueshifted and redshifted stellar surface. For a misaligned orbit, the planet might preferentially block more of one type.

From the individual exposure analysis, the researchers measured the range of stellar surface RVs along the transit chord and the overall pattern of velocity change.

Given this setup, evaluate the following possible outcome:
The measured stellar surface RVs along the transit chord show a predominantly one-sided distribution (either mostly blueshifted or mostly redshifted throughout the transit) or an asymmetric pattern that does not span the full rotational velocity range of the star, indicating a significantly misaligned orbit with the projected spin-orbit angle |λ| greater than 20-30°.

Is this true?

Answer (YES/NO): NO